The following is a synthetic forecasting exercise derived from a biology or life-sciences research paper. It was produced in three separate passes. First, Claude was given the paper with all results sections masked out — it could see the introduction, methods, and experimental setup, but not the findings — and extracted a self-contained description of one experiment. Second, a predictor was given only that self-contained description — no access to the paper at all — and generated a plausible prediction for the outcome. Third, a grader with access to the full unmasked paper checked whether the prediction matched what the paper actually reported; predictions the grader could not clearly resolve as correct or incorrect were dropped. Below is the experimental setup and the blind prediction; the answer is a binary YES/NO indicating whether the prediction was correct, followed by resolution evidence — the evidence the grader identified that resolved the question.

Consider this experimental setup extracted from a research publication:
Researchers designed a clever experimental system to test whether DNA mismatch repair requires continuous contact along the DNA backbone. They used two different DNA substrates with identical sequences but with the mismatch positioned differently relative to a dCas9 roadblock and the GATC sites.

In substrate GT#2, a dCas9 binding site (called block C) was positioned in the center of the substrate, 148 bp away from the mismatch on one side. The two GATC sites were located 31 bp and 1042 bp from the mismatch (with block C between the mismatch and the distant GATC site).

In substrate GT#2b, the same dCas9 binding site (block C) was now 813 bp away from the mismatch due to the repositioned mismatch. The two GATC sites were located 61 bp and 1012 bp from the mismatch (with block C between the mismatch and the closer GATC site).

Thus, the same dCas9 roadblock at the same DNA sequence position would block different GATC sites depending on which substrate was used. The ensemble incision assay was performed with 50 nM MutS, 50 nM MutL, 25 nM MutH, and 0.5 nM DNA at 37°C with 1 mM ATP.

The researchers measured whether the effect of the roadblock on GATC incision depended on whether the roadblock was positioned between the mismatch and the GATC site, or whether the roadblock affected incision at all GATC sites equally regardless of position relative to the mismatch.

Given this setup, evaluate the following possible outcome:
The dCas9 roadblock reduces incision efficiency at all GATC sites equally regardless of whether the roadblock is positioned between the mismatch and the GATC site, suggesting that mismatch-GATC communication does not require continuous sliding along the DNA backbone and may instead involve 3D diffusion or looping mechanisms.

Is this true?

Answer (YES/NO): NO